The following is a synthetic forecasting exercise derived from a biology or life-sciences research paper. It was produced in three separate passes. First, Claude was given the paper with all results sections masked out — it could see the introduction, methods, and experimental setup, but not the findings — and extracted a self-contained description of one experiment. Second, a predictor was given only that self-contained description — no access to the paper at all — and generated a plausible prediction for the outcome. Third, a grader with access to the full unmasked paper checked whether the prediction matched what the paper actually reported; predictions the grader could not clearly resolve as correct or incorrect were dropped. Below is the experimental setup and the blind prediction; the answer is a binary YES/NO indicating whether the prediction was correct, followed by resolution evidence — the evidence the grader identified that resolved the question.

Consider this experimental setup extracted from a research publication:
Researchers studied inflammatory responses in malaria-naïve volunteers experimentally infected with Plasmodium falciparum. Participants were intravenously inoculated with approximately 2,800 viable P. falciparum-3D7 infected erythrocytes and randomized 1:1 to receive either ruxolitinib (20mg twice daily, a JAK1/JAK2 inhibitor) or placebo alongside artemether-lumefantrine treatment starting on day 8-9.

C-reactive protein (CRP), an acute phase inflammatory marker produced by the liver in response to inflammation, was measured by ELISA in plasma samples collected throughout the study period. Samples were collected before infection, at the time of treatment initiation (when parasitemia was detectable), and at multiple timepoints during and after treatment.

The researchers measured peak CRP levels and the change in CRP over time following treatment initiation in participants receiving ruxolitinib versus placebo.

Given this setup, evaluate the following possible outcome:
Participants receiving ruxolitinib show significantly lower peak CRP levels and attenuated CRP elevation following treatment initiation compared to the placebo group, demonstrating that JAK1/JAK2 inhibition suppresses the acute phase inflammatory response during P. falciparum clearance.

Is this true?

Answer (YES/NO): YES